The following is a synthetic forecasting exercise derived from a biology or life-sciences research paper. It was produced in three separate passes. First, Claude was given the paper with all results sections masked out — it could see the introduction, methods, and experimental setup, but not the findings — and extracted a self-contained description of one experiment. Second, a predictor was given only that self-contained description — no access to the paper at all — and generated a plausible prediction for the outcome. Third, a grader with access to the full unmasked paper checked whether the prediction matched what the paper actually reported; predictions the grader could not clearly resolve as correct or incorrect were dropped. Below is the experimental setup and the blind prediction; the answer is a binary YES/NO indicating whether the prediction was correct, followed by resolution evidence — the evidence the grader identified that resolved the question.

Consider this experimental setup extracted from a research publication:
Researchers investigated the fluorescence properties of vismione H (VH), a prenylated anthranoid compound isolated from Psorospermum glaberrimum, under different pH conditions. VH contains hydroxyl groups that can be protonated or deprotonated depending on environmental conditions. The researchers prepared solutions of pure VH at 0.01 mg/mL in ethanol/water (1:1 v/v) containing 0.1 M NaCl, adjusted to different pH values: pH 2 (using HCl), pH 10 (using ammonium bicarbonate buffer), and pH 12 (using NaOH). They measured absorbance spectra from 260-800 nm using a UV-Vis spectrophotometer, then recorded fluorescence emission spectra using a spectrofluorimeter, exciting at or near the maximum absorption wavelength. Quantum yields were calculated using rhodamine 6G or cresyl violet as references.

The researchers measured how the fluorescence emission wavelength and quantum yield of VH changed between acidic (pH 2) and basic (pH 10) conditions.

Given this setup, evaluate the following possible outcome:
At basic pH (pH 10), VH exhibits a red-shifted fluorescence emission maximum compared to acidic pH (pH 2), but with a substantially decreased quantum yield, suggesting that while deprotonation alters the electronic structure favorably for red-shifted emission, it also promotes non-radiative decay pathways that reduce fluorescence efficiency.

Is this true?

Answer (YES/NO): NO